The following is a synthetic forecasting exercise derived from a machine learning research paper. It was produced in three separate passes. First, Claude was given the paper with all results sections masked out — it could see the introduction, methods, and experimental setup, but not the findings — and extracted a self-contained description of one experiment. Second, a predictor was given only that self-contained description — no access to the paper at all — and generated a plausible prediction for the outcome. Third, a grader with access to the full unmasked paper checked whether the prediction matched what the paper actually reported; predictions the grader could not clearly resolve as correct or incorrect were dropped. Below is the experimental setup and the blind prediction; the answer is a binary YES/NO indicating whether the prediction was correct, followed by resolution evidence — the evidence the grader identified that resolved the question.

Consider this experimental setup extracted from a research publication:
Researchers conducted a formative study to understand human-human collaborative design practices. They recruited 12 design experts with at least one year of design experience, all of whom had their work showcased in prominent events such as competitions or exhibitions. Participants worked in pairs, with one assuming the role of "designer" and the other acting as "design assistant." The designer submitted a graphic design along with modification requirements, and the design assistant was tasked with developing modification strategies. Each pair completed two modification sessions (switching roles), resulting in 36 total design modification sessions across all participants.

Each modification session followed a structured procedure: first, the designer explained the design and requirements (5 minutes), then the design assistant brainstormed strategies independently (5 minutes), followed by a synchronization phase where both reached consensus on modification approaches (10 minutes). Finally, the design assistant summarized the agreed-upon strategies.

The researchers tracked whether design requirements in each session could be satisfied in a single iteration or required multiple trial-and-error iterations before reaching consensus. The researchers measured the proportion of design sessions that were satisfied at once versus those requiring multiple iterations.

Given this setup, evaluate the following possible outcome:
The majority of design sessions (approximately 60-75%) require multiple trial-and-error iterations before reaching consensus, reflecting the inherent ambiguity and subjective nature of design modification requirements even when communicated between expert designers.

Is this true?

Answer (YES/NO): NO